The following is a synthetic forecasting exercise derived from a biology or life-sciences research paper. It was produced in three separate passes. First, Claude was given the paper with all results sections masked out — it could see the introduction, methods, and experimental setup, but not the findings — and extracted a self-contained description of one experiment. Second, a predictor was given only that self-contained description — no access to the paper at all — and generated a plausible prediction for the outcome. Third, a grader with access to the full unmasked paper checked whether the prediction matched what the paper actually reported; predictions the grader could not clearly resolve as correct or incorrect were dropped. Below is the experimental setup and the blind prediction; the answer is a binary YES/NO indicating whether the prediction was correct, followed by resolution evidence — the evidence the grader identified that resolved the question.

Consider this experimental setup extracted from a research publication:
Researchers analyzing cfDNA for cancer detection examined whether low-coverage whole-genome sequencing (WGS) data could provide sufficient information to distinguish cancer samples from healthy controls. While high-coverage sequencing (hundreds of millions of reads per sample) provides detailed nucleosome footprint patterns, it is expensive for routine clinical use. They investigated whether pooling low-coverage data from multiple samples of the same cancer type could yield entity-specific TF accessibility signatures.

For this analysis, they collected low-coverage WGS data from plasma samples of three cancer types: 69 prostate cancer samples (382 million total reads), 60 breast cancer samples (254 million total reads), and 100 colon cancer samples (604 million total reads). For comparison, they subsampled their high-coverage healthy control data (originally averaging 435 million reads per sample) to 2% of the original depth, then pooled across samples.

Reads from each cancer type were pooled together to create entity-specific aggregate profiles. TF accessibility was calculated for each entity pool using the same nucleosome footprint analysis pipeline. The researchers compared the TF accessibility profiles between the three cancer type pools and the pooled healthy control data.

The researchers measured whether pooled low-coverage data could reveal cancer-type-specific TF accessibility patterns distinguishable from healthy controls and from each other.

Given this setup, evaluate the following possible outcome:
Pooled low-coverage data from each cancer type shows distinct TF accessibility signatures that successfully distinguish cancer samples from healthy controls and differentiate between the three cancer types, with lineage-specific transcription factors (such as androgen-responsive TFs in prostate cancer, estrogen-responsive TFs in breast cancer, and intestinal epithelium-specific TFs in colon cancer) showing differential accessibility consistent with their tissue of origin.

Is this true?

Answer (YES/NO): YES